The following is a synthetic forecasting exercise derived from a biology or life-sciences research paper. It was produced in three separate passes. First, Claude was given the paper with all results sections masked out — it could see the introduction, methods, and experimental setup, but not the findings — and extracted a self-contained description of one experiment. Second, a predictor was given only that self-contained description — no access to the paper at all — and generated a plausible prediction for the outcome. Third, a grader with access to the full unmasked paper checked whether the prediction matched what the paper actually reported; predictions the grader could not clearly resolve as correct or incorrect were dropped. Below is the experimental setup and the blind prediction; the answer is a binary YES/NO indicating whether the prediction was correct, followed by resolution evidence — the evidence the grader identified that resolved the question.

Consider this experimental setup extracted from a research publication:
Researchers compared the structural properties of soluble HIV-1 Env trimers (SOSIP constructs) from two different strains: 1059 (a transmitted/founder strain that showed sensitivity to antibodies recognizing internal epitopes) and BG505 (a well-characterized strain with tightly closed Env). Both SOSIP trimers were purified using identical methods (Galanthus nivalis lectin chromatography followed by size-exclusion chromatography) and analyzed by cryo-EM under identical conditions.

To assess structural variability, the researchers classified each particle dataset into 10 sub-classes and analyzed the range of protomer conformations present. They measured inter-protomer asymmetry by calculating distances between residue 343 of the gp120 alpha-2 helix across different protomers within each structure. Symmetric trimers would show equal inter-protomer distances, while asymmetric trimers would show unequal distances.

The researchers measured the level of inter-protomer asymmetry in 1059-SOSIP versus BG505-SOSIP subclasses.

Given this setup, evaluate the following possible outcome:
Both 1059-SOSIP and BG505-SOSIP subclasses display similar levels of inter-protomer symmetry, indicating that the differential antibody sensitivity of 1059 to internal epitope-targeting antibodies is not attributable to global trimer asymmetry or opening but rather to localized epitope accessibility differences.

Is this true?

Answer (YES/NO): NO